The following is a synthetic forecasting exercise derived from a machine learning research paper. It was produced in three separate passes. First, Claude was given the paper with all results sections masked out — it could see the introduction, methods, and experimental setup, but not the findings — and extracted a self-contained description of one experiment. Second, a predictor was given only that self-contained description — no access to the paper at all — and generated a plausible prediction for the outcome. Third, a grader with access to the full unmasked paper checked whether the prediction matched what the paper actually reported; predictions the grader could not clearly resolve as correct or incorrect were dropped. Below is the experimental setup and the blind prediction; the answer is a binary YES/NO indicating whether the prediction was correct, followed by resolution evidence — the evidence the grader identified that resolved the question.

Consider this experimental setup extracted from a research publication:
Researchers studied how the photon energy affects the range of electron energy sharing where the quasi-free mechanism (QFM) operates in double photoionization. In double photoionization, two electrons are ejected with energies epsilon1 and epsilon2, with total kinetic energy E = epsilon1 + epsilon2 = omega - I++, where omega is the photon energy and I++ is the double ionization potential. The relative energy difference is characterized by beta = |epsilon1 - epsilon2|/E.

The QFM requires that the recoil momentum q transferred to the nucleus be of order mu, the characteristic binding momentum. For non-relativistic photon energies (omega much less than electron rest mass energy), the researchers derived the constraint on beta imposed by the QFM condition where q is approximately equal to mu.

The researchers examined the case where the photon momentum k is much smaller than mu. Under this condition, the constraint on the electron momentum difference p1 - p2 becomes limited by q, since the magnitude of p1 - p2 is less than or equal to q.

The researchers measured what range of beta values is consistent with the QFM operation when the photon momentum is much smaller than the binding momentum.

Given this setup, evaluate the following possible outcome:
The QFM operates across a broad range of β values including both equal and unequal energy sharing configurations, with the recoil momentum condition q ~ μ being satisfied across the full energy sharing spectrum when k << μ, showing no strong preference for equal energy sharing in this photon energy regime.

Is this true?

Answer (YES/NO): NO